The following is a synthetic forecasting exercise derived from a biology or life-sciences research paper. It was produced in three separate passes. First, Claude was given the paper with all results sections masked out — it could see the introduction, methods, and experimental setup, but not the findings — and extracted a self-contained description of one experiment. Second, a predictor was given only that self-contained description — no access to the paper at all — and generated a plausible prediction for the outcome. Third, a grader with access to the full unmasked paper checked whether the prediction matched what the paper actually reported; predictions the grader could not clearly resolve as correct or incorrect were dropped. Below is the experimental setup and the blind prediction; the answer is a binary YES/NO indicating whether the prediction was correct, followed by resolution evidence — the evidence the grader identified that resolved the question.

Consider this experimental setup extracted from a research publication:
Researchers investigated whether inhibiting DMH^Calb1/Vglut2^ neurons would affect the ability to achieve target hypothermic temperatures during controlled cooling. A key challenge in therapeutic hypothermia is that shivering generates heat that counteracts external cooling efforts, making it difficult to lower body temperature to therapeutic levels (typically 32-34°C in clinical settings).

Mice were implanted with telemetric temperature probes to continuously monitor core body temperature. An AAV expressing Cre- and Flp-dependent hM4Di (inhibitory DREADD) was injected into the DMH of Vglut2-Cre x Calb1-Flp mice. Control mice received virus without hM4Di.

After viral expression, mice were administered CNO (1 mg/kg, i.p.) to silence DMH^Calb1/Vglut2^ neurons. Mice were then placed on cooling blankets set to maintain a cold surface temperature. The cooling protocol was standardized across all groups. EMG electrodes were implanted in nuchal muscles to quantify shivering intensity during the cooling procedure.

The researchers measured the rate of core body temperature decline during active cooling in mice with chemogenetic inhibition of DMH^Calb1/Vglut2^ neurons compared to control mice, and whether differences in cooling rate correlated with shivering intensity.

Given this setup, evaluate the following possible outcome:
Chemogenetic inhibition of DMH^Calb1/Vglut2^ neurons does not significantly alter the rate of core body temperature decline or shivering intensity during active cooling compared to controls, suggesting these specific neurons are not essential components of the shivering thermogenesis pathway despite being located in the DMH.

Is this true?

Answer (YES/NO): NO